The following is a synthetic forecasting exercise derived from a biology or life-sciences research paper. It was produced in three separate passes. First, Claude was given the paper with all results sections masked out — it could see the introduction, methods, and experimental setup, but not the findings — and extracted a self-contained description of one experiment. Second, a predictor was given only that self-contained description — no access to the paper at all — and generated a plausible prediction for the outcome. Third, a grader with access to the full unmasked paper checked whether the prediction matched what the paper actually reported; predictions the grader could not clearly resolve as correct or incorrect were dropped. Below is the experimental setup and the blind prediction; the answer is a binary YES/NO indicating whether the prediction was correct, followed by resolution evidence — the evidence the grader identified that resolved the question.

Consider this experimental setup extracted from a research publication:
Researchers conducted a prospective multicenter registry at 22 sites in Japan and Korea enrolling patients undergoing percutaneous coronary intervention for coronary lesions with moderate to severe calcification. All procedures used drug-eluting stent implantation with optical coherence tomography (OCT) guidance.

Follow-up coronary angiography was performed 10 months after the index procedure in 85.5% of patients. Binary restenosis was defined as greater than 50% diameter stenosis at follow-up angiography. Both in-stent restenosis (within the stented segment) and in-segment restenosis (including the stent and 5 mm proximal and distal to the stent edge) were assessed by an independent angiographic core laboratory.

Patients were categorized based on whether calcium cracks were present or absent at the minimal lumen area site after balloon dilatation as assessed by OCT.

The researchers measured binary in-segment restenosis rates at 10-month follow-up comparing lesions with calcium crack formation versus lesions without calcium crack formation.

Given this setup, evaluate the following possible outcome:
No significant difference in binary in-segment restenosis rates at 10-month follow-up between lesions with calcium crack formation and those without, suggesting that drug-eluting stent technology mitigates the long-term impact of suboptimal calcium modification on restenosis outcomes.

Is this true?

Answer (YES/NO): YES